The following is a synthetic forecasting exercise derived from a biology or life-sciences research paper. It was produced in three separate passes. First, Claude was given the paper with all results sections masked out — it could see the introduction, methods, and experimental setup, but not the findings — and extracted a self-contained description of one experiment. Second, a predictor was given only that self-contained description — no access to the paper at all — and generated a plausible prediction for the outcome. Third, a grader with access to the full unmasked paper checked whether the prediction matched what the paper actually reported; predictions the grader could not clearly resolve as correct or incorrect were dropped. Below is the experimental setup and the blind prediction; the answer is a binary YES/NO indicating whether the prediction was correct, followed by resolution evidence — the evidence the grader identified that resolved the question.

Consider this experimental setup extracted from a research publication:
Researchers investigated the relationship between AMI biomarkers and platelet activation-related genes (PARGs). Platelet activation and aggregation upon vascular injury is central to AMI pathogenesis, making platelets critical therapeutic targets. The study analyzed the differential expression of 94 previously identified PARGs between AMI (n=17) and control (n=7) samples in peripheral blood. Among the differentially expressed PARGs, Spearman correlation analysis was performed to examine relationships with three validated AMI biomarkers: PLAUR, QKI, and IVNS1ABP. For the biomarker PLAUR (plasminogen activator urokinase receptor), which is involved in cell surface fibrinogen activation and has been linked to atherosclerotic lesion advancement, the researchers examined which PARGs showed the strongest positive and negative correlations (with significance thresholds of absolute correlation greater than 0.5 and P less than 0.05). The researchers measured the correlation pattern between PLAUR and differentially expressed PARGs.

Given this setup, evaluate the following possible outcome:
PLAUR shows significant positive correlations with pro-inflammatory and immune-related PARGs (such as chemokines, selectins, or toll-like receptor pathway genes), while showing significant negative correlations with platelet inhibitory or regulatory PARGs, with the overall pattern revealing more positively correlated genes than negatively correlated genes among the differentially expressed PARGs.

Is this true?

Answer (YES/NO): NO